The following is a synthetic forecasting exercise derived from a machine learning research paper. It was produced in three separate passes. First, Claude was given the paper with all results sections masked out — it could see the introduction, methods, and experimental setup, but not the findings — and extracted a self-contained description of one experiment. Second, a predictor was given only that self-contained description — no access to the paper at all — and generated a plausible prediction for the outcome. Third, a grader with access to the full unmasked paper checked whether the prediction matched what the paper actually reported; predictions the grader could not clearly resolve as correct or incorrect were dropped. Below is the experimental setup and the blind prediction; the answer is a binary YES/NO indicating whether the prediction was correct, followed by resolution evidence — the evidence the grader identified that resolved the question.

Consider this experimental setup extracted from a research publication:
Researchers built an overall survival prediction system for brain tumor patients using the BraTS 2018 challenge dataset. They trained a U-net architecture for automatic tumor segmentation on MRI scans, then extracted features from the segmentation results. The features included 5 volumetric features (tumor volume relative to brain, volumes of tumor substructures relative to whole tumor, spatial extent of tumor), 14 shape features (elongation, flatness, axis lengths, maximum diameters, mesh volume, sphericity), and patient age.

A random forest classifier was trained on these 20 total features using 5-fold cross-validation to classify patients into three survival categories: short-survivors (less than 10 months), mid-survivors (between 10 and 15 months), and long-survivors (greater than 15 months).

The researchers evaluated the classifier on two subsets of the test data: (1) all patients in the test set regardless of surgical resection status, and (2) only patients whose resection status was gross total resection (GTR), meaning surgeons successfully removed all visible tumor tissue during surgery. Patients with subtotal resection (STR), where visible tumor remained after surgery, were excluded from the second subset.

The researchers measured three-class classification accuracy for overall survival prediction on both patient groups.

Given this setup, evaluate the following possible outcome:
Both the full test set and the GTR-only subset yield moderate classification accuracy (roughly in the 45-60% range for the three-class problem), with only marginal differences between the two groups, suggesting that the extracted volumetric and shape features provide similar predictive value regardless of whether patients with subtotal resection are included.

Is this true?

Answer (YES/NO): NO